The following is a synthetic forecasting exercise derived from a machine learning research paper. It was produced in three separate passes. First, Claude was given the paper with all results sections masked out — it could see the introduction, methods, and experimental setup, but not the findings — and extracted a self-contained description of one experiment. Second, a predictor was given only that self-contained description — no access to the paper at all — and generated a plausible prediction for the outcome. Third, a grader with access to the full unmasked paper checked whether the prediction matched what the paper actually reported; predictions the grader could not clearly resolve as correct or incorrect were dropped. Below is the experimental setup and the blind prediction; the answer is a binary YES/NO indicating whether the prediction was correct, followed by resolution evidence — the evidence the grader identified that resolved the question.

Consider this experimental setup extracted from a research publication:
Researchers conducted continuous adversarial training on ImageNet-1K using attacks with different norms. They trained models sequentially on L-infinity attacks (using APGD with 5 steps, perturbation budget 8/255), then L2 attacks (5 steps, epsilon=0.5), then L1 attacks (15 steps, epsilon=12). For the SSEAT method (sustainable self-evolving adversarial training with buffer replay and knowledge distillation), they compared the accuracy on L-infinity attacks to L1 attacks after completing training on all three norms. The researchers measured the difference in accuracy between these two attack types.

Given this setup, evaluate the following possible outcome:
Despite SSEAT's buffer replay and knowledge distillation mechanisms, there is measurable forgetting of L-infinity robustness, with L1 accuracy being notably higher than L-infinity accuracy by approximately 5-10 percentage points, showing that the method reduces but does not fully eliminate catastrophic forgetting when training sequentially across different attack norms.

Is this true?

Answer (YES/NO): NO